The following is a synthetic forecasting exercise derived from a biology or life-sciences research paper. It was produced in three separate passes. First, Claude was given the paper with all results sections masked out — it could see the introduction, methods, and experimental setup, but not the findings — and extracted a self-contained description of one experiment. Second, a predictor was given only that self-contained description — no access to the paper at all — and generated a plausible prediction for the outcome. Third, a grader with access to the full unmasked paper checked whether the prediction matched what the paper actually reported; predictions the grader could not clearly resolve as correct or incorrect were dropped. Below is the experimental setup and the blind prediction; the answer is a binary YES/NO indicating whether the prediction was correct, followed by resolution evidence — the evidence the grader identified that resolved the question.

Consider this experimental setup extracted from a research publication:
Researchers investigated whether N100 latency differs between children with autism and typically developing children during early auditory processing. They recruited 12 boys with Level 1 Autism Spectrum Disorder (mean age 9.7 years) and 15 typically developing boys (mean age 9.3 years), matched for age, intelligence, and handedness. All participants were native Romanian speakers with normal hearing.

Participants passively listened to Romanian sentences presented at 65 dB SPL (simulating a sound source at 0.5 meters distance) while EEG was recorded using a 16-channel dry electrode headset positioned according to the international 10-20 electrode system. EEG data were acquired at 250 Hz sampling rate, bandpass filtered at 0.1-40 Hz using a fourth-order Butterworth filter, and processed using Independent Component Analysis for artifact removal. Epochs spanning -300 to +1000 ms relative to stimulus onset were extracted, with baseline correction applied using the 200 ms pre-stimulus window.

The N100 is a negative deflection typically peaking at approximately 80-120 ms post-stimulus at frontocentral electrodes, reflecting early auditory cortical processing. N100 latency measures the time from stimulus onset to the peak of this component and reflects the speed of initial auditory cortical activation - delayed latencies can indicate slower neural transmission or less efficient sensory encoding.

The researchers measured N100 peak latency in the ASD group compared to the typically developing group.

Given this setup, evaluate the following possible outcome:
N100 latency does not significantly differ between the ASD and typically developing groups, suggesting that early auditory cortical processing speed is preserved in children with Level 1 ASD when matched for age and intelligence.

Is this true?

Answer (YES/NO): YES